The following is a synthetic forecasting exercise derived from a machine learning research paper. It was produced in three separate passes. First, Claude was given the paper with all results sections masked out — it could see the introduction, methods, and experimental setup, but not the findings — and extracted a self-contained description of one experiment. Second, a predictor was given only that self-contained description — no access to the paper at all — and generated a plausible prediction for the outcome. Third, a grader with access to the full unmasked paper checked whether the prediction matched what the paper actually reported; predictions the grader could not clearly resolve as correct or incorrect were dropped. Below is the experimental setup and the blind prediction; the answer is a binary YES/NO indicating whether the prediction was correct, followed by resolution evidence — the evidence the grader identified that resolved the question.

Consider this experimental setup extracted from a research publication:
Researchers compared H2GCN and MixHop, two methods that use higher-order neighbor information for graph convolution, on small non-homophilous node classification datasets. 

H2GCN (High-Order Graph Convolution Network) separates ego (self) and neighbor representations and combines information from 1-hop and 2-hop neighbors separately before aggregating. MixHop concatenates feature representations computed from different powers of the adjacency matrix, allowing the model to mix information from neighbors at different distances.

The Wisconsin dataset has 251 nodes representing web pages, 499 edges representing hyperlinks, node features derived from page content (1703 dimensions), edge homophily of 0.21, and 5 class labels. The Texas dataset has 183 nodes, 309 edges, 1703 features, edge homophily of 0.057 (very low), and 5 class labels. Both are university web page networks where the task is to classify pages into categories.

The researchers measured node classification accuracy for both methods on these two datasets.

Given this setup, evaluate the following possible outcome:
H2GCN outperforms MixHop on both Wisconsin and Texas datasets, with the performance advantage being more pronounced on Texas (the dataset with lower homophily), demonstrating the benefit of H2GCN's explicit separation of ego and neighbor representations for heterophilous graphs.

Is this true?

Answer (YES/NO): YES